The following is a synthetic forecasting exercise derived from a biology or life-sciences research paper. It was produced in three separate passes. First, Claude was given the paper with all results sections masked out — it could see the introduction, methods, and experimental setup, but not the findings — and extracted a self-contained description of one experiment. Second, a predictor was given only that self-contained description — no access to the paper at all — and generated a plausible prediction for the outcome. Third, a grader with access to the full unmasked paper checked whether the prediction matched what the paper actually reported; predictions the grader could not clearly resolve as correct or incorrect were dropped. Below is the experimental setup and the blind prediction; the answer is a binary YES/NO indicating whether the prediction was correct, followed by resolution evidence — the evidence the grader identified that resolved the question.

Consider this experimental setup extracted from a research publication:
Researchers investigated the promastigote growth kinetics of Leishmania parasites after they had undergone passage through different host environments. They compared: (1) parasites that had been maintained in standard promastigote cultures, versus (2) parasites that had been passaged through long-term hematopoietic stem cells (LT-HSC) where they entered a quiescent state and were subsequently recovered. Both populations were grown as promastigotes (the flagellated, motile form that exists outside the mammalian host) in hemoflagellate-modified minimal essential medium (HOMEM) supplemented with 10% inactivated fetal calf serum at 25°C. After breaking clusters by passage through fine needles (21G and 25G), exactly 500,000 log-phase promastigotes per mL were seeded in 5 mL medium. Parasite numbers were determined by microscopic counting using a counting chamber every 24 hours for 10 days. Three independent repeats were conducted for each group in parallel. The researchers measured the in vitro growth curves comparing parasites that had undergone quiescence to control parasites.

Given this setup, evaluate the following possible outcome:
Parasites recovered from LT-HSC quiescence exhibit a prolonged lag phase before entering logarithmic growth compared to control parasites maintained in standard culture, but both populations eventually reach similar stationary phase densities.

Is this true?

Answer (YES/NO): NO